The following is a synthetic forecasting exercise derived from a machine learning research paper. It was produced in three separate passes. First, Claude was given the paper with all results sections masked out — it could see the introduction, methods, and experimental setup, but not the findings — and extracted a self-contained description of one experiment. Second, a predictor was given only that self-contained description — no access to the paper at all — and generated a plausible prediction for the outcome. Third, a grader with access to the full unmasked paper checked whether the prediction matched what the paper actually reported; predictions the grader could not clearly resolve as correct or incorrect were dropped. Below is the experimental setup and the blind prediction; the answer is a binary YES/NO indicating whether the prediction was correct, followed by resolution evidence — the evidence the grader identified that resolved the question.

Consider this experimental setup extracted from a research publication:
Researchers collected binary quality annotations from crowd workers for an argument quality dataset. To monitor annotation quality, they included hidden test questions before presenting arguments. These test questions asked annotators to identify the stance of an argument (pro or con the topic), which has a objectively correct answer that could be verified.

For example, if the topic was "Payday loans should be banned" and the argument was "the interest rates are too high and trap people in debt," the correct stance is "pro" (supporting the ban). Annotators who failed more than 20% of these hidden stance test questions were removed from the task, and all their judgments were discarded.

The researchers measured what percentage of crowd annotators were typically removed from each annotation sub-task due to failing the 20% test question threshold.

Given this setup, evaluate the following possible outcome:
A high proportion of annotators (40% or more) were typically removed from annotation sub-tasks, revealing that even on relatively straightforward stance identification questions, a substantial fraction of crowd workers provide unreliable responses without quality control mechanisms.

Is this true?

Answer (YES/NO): NO